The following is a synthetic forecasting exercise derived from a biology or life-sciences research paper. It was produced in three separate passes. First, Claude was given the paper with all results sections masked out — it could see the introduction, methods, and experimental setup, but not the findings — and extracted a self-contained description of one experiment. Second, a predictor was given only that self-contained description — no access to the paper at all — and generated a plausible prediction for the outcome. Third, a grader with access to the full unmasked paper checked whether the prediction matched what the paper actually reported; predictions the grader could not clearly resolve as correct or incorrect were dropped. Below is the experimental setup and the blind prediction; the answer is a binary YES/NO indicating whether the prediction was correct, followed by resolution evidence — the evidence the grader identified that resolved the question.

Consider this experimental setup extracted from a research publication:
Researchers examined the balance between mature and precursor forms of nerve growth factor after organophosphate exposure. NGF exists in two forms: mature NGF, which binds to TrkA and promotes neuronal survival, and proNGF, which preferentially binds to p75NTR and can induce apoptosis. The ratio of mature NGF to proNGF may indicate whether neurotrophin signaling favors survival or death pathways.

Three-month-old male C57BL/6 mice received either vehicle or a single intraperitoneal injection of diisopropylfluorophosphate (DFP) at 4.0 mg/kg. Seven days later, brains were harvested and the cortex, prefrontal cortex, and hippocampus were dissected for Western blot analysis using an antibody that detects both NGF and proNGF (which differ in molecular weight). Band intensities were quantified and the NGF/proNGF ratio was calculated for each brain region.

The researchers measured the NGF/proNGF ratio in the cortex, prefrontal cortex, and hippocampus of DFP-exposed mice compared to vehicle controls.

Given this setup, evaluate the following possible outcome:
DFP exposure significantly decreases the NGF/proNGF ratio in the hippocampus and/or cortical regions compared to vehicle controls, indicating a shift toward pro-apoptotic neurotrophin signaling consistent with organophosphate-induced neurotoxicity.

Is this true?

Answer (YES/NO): YES